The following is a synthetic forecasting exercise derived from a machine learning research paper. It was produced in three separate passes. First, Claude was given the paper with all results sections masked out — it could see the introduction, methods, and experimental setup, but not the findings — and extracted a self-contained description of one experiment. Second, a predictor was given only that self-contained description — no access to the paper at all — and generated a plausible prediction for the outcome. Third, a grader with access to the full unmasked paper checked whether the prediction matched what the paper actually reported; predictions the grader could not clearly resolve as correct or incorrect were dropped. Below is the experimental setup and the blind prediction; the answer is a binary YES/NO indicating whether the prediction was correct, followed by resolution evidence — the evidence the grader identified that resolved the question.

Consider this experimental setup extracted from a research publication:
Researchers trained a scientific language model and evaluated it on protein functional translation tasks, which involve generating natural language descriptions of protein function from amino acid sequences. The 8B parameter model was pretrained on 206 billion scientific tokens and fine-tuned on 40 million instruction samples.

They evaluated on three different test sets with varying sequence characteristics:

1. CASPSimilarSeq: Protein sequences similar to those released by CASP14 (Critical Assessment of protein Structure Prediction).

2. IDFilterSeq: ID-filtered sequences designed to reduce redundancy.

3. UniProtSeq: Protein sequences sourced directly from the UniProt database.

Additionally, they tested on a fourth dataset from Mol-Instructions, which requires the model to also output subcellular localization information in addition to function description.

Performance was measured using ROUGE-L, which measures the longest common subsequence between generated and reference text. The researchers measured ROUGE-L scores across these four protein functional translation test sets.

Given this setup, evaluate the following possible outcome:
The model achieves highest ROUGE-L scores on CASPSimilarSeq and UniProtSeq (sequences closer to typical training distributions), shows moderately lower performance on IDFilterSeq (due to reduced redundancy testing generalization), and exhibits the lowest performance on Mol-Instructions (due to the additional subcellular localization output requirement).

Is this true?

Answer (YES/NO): NO